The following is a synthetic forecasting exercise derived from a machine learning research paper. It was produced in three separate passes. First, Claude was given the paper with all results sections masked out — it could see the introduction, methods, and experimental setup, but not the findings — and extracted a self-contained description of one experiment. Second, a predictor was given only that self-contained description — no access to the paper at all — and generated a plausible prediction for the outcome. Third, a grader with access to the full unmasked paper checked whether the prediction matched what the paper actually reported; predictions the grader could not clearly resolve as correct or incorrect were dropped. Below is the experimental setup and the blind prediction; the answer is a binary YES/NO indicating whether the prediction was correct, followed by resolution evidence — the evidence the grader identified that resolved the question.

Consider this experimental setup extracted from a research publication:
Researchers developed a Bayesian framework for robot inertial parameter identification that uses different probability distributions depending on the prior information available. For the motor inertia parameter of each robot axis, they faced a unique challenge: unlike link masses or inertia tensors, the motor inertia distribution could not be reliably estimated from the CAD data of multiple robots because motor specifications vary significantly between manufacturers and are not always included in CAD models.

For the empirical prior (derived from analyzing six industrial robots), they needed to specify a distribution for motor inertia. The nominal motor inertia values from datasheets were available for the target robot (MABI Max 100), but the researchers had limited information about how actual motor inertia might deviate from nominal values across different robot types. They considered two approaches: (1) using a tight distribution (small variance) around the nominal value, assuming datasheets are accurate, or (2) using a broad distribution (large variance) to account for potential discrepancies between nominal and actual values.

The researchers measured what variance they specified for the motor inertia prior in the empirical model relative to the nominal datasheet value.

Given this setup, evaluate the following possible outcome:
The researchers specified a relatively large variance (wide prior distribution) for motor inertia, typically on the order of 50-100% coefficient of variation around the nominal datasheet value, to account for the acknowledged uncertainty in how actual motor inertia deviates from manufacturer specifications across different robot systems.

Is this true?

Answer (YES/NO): YES